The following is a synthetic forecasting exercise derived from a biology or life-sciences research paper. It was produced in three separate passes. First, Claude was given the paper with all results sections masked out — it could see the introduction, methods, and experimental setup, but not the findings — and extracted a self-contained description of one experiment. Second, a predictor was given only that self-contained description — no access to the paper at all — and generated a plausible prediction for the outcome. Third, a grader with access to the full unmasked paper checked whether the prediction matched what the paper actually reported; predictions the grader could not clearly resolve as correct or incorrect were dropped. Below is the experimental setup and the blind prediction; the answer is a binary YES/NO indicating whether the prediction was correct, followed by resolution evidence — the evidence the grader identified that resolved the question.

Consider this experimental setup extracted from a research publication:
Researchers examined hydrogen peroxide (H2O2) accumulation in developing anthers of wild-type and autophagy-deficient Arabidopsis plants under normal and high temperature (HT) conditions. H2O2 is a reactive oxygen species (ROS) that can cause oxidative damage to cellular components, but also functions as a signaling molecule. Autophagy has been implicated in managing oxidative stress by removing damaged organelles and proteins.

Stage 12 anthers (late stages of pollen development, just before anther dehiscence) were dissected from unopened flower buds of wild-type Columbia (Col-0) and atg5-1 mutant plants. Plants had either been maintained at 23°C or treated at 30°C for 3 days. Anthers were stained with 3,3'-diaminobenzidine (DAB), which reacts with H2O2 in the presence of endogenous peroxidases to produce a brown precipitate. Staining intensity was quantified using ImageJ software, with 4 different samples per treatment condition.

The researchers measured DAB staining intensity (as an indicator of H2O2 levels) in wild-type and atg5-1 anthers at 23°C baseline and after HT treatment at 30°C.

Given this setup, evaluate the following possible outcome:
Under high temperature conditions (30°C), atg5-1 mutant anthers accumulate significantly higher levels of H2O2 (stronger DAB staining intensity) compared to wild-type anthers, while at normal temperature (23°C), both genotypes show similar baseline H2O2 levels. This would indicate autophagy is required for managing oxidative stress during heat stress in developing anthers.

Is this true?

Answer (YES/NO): NO